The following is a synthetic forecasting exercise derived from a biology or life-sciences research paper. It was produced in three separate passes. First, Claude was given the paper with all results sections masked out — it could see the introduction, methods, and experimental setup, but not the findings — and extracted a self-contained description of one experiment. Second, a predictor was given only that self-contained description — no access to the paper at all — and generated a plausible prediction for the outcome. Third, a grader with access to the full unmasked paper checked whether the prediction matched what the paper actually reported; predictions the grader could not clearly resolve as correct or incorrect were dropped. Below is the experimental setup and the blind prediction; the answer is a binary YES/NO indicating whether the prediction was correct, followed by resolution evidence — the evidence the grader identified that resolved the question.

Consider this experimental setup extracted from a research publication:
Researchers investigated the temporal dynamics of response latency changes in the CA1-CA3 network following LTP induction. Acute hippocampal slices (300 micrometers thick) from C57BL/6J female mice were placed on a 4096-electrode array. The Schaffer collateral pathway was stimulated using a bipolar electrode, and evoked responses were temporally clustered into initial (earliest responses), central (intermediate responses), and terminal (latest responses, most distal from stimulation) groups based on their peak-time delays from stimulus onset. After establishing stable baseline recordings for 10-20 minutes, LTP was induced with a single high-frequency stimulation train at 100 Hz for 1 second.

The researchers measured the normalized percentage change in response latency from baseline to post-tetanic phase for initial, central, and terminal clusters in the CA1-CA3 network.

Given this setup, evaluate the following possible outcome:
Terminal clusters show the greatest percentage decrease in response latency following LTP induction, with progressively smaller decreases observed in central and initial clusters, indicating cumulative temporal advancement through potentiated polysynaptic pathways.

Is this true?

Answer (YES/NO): NO